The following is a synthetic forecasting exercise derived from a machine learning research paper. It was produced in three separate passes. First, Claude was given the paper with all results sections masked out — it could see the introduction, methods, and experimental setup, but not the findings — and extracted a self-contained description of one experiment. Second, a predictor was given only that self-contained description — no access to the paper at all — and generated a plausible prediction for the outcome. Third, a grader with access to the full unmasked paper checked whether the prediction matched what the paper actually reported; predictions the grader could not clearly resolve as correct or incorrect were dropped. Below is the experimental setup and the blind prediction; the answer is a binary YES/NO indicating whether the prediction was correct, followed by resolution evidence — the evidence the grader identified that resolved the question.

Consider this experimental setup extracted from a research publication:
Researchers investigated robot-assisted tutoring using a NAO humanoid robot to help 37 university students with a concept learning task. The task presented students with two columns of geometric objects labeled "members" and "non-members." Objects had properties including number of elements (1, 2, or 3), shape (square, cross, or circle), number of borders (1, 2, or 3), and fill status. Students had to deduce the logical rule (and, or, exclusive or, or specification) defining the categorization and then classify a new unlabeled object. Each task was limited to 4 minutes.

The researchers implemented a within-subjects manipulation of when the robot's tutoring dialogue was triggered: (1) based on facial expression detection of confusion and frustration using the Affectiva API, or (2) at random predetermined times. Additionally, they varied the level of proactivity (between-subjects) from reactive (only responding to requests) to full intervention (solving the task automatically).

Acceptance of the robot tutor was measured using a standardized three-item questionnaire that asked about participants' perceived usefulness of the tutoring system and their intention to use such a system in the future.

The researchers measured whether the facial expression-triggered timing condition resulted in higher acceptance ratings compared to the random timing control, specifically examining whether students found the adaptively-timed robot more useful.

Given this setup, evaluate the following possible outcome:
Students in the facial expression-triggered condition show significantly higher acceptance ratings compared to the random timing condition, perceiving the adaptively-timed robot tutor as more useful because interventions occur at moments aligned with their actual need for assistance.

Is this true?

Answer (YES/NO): NO